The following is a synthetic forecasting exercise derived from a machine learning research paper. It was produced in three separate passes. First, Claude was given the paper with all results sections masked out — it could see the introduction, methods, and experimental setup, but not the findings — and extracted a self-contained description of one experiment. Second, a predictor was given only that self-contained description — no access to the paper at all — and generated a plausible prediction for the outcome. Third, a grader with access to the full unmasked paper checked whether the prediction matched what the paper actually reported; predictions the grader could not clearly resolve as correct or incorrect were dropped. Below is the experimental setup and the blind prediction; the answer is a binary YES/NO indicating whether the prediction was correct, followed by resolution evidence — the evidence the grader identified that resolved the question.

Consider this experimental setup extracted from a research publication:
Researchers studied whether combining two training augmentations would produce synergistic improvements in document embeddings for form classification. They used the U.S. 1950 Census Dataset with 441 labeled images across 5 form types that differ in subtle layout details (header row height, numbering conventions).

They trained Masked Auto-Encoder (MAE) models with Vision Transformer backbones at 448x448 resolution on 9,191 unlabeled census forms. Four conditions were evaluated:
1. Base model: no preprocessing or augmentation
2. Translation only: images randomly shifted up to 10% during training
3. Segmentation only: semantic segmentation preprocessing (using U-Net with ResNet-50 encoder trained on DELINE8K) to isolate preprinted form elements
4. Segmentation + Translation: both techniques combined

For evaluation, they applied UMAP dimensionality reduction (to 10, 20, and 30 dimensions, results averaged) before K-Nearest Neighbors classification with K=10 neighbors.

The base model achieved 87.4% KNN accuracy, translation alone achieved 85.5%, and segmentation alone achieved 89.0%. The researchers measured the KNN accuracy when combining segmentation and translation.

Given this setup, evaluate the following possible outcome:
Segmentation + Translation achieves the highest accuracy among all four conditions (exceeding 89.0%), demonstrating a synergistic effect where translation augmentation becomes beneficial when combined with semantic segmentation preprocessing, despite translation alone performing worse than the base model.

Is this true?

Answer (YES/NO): YES